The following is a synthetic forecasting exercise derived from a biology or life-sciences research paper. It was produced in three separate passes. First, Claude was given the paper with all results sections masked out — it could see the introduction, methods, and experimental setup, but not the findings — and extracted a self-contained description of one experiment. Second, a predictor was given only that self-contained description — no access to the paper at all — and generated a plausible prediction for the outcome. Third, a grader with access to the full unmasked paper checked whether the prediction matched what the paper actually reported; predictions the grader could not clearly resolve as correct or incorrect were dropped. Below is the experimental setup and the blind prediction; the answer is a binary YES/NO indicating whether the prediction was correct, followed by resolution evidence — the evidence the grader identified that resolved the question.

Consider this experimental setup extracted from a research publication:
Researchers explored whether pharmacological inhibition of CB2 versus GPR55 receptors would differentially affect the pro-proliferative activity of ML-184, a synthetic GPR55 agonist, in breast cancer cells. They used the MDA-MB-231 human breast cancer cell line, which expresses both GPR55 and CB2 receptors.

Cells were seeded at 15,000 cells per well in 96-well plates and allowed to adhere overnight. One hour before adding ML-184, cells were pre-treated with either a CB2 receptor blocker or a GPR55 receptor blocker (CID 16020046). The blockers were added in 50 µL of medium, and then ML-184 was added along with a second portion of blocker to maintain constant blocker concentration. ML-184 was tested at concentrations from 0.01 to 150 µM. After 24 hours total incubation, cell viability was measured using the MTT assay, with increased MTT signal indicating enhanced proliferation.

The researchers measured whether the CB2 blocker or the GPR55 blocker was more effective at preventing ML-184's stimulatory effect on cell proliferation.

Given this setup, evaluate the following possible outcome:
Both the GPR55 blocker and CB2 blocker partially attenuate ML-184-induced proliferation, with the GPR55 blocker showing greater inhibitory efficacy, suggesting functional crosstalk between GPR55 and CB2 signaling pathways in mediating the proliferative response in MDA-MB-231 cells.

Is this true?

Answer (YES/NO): NO